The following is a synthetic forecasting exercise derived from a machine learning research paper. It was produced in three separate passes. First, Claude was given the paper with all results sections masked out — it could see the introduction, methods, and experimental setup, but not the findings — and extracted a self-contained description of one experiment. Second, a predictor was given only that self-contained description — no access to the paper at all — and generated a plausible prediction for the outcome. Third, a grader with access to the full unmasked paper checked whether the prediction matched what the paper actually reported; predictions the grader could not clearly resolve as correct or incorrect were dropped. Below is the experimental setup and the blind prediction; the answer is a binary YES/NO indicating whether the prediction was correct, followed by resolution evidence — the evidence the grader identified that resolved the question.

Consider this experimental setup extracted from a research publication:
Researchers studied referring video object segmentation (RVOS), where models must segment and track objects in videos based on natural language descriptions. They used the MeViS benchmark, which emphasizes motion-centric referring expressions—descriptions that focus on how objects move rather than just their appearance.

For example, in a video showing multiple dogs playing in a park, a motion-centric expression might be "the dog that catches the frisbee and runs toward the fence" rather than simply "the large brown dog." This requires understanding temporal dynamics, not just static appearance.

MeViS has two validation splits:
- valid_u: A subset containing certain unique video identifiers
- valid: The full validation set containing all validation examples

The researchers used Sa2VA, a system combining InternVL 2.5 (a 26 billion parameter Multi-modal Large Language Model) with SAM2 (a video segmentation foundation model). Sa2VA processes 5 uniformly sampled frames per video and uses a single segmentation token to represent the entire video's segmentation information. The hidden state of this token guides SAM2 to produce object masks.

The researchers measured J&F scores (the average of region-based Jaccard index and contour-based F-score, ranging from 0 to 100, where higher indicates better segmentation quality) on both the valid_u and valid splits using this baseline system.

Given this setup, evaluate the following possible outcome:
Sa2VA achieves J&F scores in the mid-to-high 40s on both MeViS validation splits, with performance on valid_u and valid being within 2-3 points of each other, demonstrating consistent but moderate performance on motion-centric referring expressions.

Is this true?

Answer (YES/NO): NO